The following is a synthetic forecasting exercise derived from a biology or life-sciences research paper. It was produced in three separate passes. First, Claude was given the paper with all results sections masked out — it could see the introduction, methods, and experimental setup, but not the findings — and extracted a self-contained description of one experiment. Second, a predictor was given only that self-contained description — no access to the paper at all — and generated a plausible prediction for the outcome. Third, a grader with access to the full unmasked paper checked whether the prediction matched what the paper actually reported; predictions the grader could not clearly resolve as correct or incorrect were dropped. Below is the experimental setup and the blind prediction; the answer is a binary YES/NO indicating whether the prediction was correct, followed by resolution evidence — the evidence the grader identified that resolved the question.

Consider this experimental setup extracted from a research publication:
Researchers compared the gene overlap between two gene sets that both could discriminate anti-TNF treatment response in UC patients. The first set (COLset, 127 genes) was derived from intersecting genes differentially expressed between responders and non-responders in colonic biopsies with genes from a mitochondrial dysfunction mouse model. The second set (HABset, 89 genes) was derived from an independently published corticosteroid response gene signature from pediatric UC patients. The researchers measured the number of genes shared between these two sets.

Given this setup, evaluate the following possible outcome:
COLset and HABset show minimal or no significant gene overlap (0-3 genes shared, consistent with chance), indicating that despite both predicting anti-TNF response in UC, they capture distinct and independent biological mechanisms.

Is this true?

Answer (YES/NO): NO